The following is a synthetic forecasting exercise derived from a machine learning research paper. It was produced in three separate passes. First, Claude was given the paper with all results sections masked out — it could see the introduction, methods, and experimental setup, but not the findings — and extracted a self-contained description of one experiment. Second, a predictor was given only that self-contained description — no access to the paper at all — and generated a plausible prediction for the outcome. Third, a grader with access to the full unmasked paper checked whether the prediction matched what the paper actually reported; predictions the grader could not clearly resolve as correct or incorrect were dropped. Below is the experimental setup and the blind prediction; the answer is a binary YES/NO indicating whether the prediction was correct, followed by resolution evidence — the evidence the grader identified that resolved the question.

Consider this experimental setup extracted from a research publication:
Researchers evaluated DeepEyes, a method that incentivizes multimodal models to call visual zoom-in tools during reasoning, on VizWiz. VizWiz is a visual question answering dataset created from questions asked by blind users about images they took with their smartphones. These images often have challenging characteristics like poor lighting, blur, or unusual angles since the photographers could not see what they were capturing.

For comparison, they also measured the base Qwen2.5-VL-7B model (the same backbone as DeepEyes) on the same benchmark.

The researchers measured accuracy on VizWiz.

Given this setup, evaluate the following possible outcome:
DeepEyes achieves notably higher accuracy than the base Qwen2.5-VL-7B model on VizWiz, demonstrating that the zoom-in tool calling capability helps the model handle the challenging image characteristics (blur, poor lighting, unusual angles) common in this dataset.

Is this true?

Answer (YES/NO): NO